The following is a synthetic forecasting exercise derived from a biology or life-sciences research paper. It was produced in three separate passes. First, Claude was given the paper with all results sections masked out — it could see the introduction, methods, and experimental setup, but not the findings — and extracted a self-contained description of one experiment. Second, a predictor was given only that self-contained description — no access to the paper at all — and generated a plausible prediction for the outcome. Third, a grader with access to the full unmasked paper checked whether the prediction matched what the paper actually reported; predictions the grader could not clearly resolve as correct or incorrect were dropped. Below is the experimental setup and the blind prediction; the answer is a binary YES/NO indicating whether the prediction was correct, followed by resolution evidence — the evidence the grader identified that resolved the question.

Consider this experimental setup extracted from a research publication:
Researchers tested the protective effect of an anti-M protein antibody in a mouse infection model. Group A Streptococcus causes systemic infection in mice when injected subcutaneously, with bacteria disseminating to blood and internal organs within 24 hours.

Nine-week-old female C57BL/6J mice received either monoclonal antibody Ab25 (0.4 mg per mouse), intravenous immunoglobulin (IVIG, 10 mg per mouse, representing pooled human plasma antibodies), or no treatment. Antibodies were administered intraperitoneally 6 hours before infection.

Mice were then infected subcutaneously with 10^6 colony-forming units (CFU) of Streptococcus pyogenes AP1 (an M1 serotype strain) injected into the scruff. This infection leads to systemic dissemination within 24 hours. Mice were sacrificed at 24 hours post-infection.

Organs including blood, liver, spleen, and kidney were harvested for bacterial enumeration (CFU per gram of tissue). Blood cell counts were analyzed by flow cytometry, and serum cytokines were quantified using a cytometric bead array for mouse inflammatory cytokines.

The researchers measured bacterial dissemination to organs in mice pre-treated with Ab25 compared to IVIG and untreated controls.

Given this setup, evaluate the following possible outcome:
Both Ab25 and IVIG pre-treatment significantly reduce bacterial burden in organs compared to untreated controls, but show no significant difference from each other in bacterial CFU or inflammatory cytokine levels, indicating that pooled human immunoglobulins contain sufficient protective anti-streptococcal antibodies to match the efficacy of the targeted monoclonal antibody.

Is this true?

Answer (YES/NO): NO